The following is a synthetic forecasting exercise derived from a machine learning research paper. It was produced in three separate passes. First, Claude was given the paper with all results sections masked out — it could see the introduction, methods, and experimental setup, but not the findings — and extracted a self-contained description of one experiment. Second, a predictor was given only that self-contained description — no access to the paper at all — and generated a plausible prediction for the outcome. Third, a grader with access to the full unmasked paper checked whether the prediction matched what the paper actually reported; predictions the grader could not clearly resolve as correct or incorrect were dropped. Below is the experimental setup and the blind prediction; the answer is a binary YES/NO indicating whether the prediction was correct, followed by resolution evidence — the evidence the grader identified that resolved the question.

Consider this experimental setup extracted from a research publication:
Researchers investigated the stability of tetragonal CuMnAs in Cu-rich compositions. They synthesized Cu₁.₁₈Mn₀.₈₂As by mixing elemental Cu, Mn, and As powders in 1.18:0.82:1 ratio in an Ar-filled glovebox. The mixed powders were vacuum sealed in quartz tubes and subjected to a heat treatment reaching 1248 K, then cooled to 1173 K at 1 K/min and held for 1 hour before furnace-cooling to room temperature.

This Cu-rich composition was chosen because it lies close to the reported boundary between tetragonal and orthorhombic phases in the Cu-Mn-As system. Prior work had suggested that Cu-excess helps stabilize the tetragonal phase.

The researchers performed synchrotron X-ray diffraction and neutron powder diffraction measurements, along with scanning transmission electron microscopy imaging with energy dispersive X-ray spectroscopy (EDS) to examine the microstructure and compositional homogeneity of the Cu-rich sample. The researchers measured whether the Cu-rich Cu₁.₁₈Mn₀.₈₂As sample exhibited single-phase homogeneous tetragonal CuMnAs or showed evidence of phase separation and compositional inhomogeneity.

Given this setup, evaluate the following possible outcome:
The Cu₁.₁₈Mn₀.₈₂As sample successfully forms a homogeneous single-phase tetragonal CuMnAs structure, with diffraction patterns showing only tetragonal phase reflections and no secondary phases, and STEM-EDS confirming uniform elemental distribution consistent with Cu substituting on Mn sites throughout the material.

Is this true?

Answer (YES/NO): NO